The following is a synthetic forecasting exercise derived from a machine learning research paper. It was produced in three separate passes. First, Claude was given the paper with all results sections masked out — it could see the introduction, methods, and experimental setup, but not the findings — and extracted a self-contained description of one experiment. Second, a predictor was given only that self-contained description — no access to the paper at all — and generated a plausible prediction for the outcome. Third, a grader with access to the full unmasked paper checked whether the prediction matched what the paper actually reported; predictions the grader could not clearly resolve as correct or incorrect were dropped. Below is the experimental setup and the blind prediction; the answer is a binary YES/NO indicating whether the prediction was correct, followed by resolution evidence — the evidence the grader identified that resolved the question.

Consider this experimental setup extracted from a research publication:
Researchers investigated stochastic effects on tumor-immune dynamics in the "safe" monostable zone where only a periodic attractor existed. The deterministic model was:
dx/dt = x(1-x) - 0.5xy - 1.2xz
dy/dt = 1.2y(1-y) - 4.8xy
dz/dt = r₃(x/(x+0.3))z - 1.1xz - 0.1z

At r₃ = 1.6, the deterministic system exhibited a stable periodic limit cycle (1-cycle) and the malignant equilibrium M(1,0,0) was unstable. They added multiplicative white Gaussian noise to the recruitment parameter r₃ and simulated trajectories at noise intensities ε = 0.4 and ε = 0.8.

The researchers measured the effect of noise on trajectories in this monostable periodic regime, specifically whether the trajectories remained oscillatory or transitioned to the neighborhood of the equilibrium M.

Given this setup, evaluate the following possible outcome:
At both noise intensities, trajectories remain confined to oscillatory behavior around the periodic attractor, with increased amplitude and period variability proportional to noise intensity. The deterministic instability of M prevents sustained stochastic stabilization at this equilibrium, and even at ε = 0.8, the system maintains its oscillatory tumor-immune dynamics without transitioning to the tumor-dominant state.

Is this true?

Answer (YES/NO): NO